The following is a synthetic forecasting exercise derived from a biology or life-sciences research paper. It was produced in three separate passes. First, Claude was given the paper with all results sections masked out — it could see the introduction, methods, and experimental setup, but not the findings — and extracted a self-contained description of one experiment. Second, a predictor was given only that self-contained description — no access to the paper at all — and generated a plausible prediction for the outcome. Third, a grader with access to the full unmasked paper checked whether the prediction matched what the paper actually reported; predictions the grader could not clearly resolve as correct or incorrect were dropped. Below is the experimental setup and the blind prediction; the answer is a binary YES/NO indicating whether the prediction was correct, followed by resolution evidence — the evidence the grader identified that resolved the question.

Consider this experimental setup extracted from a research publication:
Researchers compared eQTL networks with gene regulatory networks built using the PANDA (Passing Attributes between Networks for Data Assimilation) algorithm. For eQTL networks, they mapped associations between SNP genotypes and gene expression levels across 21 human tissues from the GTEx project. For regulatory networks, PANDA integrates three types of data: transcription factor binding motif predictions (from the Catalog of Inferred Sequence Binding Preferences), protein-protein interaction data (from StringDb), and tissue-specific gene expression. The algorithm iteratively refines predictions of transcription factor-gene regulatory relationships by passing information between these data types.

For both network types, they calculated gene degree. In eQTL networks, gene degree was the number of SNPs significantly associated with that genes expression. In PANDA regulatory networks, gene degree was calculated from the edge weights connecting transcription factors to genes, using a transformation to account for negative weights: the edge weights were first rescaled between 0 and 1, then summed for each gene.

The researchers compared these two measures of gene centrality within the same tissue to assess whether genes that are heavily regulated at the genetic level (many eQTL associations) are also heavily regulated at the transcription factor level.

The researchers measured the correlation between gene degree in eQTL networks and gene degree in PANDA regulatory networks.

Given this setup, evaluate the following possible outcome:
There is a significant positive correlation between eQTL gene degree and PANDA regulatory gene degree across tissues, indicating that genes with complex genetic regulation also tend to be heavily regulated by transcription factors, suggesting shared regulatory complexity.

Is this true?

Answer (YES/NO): NO